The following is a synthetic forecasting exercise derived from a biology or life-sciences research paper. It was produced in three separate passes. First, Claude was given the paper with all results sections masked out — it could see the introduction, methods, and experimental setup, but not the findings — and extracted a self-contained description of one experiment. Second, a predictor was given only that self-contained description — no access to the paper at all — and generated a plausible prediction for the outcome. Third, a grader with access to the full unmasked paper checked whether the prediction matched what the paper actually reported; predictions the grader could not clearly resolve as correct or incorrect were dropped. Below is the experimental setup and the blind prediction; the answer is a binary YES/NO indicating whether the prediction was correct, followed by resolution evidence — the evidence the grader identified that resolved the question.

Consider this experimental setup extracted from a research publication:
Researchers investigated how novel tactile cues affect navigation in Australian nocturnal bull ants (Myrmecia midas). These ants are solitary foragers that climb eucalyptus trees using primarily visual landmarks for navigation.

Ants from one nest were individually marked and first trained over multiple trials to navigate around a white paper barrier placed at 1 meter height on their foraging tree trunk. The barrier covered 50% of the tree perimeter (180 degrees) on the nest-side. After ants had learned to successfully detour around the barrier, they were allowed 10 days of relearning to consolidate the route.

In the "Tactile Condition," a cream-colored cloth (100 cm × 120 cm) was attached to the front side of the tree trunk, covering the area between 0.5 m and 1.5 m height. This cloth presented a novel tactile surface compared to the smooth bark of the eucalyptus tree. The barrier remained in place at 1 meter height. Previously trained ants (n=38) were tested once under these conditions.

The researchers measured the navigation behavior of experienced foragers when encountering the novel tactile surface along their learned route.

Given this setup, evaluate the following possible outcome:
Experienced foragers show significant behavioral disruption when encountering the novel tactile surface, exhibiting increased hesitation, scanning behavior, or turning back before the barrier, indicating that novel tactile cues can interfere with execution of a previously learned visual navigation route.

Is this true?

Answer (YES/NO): YES